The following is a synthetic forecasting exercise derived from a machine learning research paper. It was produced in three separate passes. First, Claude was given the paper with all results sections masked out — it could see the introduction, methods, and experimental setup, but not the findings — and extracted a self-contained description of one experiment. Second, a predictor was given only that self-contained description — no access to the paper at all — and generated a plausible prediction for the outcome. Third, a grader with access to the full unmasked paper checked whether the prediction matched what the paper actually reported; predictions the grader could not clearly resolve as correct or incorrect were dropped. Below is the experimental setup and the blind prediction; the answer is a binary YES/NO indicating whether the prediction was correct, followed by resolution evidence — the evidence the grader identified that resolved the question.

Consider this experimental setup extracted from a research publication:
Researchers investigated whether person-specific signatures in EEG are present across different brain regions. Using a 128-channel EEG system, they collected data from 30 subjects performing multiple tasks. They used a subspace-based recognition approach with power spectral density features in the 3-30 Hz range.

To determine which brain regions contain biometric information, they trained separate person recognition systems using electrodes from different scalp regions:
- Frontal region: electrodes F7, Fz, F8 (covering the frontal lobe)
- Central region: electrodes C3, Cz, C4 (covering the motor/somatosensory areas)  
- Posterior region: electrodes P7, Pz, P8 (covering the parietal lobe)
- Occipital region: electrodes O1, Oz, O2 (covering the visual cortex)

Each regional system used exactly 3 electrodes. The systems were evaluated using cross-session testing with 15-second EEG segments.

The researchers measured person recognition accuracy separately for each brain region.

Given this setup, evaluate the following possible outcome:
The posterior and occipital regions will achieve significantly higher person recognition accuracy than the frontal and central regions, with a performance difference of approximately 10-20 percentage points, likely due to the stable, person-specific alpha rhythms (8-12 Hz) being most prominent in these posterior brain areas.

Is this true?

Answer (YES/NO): NO